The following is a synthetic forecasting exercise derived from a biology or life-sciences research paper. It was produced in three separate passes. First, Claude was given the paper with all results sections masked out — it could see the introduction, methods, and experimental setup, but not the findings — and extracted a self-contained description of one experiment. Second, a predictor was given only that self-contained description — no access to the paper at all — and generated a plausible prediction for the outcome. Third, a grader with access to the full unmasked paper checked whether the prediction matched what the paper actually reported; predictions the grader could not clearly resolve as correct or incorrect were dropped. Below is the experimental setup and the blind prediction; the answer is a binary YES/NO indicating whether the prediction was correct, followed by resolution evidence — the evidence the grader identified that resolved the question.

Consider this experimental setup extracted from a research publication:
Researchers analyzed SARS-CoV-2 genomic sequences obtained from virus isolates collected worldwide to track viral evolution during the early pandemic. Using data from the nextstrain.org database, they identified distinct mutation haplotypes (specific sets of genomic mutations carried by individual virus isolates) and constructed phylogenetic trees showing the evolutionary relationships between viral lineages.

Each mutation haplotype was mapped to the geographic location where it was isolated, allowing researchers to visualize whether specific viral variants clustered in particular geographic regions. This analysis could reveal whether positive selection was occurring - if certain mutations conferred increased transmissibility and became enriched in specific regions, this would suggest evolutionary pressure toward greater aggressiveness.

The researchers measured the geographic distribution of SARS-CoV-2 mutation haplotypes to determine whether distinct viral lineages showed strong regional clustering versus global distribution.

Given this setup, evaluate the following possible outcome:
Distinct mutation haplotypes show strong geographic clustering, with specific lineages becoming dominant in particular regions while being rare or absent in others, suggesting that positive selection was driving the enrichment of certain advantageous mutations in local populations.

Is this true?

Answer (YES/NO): NO